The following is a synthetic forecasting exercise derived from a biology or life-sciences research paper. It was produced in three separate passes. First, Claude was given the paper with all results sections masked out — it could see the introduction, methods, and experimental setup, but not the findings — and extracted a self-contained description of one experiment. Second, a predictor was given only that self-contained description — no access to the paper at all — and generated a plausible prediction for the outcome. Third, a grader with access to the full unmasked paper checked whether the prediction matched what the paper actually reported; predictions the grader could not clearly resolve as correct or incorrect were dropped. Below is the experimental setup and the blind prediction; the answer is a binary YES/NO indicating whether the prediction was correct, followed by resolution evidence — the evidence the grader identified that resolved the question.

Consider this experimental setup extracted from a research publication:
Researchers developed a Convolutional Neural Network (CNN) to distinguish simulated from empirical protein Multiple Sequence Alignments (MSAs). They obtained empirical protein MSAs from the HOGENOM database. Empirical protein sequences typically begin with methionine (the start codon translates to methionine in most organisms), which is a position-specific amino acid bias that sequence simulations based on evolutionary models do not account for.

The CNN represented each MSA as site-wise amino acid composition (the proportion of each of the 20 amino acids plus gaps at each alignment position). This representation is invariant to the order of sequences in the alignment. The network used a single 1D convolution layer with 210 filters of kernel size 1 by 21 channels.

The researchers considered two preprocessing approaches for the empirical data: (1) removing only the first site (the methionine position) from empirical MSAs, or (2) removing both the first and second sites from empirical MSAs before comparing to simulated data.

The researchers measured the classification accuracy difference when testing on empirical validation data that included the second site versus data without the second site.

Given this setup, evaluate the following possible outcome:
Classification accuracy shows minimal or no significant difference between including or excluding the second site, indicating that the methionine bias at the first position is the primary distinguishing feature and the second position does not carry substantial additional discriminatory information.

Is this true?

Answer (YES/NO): YES